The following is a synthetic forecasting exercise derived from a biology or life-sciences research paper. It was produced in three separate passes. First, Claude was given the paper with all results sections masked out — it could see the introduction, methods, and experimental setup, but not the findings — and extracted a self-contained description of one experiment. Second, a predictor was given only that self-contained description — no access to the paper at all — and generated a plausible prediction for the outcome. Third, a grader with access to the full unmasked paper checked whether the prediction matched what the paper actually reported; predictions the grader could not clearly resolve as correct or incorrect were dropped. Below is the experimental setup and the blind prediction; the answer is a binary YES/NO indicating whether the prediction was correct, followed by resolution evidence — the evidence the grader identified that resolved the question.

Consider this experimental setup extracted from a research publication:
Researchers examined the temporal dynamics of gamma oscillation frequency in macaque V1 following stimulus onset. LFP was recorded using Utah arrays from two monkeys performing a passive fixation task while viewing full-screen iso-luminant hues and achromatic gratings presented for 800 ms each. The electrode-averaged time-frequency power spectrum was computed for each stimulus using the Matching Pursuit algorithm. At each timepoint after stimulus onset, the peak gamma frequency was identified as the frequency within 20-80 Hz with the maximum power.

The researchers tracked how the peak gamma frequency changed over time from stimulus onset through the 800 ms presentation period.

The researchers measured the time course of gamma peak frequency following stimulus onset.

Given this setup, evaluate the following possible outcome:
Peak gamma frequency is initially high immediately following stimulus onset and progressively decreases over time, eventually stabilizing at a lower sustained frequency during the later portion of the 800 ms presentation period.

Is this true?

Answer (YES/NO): YES